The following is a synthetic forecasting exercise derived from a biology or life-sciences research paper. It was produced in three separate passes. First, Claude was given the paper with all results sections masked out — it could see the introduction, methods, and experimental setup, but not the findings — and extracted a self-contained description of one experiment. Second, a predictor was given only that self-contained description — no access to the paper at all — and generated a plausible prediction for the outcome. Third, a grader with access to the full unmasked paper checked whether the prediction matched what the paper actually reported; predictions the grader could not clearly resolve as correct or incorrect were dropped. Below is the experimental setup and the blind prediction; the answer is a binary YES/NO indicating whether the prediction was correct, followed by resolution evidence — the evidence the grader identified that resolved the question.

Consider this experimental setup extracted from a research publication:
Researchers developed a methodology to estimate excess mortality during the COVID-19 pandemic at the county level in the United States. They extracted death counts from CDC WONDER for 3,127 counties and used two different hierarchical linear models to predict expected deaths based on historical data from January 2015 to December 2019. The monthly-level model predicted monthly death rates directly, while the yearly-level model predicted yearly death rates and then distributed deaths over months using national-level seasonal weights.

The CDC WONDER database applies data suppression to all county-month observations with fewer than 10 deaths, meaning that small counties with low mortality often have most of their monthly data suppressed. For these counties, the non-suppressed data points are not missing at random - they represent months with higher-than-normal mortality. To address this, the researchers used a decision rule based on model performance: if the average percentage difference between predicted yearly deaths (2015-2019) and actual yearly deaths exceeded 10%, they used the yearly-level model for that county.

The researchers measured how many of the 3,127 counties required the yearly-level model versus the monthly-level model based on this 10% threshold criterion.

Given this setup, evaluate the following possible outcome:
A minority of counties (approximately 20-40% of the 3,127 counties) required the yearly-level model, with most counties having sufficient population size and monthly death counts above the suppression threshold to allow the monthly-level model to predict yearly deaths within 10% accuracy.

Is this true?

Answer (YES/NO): YES